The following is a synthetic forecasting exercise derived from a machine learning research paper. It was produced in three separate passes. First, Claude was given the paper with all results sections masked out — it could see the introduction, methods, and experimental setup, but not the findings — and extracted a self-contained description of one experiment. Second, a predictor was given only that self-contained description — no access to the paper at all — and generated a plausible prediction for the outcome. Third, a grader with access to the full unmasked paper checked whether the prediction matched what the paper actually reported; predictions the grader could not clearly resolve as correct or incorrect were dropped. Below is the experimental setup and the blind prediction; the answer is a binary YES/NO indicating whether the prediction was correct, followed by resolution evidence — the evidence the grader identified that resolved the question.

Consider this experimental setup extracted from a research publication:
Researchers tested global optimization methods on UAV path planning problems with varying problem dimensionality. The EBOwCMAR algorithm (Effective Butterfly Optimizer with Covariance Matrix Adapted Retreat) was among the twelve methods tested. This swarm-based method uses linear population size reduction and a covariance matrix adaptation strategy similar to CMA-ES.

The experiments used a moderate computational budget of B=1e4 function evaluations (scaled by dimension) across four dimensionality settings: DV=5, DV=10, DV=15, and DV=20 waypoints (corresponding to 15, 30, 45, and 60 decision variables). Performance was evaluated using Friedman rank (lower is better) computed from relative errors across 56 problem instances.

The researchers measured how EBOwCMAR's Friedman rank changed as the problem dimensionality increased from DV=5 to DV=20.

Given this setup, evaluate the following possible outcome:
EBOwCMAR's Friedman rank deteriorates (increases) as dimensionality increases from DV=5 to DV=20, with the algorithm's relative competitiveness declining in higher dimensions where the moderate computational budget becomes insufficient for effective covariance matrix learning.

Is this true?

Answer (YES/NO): NO